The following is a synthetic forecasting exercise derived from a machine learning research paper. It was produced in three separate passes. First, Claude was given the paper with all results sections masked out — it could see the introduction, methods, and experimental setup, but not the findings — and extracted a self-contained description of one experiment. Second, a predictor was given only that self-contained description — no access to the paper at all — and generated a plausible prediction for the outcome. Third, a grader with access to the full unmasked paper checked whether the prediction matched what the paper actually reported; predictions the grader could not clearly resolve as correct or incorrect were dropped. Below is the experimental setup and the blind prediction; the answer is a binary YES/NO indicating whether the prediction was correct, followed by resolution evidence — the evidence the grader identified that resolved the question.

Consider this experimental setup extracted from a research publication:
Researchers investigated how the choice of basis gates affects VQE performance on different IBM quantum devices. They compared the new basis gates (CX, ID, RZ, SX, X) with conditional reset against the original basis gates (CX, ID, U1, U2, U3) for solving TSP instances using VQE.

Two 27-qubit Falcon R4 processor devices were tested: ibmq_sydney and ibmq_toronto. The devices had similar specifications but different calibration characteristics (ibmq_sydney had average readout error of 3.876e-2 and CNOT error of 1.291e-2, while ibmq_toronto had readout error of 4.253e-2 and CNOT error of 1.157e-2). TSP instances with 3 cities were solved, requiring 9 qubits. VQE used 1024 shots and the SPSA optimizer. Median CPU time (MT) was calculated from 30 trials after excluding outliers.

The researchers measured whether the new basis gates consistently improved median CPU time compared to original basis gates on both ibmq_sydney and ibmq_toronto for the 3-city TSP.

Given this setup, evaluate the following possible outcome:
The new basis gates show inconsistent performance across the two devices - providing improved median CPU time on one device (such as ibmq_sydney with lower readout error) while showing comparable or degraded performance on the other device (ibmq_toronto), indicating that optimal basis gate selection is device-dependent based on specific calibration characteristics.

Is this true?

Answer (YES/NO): NO